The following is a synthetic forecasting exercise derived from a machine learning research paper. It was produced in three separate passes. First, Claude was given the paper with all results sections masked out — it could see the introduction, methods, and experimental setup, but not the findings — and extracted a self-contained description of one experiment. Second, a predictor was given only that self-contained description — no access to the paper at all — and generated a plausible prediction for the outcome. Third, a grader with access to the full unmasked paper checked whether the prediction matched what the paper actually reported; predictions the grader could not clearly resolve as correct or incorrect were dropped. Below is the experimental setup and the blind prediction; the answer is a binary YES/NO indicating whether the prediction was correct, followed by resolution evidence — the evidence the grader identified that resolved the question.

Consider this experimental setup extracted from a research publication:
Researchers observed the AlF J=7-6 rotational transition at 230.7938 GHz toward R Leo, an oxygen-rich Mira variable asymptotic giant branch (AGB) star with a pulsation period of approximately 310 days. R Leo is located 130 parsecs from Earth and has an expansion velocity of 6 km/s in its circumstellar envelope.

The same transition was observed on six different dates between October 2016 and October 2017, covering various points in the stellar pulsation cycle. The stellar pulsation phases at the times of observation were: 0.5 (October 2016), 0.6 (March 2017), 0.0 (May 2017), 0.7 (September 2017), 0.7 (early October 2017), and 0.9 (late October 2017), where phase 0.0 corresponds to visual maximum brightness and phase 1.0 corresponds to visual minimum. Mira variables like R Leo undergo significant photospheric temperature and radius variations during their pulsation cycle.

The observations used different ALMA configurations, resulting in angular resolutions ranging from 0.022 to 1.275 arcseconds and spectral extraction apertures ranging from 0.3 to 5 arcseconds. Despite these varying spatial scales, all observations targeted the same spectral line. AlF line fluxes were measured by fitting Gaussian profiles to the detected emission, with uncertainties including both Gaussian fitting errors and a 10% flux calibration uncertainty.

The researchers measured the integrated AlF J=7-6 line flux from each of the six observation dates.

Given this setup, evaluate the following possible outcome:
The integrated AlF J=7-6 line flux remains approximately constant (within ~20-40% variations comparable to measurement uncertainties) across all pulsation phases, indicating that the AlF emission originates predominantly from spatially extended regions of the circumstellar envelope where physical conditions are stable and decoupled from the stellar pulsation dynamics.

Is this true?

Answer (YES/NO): YES